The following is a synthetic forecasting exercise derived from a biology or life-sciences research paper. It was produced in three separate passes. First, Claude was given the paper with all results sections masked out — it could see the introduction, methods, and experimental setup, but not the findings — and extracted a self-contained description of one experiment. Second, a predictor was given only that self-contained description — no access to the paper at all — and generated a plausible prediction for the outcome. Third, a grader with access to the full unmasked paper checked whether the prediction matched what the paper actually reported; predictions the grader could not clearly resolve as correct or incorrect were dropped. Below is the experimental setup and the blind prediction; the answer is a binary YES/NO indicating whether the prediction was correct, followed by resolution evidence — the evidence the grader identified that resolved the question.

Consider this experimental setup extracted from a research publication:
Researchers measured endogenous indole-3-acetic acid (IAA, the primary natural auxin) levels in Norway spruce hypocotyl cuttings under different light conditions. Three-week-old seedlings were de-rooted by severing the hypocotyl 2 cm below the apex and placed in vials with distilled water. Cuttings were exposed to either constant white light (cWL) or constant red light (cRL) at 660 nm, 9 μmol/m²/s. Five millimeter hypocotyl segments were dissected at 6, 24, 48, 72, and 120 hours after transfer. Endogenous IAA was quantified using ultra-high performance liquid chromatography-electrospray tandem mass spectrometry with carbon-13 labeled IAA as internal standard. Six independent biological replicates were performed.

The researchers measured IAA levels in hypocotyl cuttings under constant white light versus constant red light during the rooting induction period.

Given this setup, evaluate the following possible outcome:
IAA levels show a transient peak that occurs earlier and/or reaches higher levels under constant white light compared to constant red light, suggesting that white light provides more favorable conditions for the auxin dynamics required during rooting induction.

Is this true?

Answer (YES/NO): NO